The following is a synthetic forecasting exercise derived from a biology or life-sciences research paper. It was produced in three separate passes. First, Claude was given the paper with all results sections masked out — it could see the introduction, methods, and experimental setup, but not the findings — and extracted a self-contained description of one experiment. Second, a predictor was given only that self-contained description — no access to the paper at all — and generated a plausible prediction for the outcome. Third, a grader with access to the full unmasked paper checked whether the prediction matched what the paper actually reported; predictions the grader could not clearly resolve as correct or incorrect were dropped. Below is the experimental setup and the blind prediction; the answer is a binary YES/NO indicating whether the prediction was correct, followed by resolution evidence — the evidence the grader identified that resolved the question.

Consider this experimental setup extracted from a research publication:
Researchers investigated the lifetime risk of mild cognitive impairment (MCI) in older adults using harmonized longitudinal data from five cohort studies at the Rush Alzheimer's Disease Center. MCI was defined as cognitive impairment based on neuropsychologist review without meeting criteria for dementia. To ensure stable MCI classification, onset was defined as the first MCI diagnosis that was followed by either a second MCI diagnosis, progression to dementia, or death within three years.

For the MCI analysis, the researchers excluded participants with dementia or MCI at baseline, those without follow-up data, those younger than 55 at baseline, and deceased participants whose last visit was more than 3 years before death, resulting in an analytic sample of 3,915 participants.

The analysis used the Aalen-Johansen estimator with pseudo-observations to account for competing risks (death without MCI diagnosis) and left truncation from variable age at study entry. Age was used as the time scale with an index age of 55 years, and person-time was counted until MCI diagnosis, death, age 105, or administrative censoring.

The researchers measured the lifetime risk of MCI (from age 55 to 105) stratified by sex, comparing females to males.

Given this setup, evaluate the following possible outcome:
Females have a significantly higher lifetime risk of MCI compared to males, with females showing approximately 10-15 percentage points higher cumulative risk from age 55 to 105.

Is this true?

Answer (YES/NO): NO